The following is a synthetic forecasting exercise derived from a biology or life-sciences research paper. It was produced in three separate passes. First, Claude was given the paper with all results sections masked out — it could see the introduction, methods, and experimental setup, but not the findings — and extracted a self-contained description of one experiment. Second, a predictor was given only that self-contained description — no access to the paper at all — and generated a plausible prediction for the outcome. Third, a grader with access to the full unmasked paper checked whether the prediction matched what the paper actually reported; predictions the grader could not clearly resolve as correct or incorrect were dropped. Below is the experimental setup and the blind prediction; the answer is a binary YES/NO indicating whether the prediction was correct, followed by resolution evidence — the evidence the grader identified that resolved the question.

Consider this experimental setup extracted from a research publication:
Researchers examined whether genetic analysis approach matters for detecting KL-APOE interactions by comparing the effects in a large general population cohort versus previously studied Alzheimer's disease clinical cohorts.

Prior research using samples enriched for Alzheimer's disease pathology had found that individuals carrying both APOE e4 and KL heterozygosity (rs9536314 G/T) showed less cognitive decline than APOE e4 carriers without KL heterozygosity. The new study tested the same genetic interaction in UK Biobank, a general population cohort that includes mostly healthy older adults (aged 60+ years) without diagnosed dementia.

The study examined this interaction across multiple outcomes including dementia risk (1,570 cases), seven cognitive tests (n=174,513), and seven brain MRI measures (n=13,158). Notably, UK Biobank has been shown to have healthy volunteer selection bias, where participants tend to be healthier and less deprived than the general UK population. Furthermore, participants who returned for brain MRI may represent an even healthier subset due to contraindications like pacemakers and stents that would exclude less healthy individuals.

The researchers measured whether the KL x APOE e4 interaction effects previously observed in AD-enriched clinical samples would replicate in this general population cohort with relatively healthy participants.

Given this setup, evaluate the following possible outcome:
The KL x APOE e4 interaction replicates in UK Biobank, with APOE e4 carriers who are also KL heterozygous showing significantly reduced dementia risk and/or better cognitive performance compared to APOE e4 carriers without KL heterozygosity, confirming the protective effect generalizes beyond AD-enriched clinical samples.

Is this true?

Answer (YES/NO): NO